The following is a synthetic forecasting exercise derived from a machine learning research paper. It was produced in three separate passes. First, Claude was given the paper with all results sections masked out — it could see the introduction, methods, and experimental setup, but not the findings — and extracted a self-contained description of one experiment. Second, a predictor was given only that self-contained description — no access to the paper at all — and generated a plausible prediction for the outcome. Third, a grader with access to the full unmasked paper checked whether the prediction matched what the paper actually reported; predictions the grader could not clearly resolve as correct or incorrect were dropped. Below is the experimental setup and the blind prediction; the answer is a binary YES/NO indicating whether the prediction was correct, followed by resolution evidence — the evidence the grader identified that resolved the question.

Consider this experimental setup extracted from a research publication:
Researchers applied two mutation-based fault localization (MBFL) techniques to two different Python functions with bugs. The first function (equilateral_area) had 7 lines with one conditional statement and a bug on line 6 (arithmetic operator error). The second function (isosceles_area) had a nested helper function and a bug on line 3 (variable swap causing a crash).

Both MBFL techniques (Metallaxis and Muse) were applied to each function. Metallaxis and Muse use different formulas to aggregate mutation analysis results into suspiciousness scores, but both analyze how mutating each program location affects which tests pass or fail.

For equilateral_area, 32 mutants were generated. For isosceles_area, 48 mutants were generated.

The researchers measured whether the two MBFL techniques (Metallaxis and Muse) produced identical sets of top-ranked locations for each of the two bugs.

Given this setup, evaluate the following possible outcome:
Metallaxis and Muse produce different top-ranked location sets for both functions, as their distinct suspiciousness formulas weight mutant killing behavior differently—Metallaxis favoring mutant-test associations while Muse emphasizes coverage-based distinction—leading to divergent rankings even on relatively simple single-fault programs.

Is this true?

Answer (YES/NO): NO